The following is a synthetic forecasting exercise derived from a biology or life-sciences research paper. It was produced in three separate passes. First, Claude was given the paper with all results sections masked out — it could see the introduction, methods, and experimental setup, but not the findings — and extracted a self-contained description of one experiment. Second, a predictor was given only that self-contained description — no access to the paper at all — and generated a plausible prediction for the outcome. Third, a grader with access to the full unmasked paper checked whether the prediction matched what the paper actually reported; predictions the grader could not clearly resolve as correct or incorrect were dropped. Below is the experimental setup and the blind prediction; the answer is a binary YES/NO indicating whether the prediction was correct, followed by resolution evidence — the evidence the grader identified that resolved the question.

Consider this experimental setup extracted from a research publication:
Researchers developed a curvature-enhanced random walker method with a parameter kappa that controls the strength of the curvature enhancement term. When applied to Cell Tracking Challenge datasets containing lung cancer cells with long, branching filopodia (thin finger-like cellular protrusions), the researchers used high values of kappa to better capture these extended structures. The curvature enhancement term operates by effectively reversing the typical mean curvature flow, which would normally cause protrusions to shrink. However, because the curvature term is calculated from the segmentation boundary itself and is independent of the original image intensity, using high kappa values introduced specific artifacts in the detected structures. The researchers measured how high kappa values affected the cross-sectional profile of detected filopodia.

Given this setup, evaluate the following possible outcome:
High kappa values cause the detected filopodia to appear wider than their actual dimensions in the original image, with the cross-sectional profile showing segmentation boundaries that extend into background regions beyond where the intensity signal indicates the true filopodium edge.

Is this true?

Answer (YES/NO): YES